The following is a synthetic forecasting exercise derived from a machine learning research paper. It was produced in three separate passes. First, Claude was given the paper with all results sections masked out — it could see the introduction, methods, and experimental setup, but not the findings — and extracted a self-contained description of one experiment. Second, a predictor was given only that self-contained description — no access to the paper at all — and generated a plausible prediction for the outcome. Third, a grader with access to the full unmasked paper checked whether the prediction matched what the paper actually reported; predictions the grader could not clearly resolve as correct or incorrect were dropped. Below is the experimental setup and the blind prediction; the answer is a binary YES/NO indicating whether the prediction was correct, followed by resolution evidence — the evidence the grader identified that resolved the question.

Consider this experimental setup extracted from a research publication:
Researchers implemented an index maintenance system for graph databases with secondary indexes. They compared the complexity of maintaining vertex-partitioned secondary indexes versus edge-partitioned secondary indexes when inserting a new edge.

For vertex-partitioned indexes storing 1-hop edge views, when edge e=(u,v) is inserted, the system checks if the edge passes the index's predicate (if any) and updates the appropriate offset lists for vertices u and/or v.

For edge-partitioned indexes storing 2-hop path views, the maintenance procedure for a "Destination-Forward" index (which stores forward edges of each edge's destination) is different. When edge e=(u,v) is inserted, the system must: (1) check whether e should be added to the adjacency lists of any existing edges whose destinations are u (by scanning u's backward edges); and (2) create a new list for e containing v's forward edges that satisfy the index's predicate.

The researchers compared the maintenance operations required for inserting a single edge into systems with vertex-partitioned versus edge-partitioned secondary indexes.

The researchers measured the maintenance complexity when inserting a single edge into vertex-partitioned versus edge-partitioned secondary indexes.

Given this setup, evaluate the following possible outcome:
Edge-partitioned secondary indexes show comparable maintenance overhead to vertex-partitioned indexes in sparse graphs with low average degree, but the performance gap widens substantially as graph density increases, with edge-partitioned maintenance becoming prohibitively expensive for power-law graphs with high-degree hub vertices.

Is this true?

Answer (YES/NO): NO